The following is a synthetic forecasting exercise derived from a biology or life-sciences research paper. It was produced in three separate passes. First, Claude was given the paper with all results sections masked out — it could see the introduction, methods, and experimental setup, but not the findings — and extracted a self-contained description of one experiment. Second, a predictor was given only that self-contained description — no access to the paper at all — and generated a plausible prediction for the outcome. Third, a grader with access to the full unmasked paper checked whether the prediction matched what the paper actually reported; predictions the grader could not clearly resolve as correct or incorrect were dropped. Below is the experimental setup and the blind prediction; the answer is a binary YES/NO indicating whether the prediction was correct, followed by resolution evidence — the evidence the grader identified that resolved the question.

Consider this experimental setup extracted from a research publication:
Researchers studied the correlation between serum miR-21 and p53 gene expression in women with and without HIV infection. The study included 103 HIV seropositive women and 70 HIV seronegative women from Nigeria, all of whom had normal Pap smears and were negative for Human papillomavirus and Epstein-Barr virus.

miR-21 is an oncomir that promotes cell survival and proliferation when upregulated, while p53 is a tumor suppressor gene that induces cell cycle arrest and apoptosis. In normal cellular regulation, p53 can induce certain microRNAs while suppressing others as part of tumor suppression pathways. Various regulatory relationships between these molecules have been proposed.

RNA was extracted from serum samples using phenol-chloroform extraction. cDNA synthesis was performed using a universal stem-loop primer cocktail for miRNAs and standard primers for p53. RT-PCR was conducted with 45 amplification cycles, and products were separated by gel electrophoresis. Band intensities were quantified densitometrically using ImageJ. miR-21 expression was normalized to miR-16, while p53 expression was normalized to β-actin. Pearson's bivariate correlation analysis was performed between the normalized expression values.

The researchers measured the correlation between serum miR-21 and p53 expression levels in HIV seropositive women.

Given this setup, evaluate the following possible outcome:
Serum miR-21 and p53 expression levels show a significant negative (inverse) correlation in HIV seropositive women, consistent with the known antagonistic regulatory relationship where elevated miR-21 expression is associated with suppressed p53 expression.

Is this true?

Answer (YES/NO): NO